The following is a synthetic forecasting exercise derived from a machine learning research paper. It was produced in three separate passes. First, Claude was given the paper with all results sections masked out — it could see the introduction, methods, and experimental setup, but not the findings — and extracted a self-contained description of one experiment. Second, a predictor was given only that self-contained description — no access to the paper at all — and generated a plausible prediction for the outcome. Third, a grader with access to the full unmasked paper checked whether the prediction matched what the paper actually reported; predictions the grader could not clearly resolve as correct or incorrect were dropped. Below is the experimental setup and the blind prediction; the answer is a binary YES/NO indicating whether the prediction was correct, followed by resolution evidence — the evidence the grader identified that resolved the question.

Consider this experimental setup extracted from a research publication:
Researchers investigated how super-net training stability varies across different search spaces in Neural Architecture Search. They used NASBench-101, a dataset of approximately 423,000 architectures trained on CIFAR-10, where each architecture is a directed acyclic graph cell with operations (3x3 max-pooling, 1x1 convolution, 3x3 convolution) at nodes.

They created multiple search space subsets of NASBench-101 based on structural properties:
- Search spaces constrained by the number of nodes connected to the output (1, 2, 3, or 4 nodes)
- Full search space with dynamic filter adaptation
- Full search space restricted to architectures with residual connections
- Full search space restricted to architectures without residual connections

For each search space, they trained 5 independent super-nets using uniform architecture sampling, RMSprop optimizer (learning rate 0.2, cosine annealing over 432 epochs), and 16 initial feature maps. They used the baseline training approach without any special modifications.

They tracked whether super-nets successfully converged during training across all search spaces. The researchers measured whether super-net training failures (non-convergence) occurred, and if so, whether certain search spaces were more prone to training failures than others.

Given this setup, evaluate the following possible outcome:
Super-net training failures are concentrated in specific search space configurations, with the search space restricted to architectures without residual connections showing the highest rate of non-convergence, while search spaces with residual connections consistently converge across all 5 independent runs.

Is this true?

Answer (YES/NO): YES